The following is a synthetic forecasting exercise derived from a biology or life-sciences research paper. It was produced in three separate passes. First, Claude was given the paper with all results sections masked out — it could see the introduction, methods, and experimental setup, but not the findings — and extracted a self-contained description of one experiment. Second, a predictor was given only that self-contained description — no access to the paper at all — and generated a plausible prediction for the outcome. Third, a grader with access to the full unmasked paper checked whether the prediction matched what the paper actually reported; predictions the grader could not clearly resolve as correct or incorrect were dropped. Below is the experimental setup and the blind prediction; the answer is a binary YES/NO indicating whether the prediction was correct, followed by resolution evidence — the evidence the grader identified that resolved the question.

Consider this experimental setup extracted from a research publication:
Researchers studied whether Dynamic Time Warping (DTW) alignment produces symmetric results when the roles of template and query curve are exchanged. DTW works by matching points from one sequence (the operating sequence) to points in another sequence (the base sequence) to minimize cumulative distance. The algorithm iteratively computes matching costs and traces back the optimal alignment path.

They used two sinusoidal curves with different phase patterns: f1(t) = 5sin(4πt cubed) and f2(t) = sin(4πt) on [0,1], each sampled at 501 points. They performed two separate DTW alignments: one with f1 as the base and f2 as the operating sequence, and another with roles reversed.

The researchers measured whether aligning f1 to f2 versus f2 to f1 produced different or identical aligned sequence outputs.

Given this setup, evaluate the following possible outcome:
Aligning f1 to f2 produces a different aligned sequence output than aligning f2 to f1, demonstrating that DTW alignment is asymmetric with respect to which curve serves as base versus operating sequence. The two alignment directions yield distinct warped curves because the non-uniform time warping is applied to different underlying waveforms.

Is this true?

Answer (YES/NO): NO